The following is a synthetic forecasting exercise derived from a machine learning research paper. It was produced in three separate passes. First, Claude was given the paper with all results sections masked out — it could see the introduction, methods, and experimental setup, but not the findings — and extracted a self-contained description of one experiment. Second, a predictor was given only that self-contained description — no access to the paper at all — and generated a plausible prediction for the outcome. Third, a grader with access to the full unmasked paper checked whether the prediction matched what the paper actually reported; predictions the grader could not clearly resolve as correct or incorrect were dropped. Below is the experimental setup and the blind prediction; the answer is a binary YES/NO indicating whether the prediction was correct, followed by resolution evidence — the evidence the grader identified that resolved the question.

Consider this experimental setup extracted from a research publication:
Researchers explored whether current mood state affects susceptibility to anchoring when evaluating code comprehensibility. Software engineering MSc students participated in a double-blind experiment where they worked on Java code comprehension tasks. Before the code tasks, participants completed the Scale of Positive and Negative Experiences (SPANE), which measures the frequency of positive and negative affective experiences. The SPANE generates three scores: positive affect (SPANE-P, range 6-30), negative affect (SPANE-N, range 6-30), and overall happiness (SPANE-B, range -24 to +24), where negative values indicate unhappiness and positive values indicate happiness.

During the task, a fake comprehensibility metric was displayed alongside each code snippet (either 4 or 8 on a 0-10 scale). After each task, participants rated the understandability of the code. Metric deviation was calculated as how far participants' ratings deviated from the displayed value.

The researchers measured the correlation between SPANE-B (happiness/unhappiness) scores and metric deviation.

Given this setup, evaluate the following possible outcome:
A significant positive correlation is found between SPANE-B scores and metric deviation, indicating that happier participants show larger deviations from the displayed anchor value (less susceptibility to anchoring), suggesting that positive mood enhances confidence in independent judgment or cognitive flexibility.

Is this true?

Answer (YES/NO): NO